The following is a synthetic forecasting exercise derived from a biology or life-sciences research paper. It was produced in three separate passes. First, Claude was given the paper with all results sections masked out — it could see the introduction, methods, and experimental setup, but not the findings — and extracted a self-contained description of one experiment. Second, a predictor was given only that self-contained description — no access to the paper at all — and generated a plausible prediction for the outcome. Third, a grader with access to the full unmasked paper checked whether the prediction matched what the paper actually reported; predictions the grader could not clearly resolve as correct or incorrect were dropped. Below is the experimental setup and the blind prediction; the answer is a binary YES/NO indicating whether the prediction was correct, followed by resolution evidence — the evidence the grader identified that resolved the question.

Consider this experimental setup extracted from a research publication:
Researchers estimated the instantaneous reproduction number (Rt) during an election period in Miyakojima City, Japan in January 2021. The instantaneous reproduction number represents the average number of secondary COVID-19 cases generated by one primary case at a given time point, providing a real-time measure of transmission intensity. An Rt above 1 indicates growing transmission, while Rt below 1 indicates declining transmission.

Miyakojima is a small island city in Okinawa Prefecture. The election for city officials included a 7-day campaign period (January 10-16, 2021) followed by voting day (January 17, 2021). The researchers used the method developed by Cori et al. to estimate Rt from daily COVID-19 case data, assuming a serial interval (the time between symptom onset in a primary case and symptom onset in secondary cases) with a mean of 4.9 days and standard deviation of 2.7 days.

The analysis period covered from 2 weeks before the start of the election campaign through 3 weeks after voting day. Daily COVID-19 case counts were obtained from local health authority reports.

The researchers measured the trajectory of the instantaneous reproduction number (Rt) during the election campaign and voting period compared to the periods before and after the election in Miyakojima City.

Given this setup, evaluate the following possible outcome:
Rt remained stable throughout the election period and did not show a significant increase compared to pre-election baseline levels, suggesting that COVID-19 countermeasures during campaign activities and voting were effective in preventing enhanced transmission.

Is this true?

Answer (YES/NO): NO